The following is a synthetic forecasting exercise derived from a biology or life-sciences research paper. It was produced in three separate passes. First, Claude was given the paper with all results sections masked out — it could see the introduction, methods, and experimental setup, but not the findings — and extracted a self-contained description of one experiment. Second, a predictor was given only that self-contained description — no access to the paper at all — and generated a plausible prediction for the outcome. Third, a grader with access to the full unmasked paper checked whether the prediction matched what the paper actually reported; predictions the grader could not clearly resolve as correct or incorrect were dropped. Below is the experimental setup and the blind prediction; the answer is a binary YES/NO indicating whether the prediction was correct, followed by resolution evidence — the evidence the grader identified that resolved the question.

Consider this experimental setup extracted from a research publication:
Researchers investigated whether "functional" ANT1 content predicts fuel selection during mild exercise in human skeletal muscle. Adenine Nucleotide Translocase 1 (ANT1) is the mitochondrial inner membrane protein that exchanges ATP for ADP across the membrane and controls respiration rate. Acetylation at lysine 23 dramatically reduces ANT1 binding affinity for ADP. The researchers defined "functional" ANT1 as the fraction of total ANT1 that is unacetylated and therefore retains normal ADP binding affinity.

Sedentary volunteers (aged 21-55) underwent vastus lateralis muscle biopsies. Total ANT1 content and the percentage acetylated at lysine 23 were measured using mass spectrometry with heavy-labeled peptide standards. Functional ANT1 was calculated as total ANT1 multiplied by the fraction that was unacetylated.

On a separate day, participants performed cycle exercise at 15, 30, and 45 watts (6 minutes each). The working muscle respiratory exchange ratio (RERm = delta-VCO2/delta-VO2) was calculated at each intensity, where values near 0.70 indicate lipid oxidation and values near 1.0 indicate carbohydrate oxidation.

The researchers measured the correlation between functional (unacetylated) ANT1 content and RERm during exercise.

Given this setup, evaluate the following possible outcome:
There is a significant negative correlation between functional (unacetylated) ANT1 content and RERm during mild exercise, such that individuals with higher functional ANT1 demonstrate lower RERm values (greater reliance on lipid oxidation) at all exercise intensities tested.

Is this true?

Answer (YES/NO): YES